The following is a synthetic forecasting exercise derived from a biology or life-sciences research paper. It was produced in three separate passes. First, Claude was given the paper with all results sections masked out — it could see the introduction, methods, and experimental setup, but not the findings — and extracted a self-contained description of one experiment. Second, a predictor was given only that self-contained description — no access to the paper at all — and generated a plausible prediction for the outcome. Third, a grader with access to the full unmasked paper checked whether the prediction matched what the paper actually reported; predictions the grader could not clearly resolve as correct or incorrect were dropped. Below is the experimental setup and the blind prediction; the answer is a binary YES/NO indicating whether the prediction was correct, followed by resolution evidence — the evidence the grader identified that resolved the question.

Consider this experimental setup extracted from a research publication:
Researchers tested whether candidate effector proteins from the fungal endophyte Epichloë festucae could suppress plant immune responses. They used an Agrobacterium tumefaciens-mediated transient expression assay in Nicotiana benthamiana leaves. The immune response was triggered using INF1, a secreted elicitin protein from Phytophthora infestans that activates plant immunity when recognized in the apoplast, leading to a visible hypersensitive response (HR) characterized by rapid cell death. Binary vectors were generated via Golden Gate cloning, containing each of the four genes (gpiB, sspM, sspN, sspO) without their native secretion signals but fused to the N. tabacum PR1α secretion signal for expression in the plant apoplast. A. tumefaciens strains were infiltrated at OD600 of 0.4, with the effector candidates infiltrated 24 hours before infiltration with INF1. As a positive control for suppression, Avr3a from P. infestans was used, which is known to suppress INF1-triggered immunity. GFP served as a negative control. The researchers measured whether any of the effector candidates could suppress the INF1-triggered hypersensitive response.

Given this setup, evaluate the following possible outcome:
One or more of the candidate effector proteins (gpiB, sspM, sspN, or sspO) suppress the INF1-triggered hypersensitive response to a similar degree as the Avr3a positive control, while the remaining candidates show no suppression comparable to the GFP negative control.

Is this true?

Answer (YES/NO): NO